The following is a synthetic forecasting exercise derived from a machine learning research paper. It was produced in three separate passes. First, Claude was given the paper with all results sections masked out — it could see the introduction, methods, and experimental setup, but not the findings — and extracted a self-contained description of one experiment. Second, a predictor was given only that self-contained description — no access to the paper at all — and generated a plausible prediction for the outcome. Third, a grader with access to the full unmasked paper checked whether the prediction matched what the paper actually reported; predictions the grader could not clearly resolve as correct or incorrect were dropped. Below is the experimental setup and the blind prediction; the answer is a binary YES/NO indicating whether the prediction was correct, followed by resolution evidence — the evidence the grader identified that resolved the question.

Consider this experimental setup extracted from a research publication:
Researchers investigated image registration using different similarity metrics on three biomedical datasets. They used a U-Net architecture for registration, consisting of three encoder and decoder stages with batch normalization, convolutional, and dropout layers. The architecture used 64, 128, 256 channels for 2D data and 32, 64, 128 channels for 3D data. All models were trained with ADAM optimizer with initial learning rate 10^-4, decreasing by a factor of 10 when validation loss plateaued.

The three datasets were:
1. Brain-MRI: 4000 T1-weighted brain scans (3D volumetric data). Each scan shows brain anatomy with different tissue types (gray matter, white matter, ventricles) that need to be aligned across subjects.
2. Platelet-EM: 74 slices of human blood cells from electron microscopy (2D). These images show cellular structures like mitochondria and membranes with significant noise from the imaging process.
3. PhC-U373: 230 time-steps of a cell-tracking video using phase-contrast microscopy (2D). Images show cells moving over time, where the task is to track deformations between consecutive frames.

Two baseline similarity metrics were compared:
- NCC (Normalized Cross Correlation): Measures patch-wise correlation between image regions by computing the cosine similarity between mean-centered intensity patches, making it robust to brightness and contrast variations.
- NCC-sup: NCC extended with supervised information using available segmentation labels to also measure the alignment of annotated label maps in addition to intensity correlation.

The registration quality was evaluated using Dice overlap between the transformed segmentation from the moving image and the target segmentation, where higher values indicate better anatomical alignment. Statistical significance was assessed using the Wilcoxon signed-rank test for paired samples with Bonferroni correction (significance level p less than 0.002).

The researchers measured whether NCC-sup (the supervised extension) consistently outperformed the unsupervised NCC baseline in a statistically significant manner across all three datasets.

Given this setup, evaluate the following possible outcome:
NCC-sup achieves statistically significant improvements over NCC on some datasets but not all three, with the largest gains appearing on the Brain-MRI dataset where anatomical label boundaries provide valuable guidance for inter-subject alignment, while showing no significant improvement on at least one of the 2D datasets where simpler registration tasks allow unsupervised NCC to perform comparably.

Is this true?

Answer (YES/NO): NO